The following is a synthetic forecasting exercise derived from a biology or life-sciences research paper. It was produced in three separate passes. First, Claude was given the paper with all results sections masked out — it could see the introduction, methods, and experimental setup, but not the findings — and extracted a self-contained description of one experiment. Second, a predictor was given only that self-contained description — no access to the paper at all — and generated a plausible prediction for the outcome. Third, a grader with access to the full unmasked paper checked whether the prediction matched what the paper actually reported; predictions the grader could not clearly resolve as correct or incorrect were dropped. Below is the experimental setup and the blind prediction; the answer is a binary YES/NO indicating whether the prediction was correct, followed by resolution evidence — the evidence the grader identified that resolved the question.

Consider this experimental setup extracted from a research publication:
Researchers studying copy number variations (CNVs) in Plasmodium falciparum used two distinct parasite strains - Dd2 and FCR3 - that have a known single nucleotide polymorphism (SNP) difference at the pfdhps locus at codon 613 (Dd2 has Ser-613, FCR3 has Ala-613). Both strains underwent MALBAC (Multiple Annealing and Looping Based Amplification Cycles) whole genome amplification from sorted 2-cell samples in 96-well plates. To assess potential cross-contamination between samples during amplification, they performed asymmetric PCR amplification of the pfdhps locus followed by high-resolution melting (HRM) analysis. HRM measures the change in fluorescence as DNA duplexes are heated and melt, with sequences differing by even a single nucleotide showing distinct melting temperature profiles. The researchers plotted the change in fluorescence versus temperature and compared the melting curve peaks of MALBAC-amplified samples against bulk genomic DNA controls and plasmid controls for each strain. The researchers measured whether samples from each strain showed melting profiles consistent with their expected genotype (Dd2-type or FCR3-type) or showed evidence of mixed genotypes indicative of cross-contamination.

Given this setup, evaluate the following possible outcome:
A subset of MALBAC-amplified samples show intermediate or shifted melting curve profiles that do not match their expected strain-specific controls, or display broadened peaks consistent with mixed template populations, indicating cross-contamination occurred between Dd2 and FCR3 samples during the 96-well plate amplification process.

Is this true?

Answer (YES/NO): NO